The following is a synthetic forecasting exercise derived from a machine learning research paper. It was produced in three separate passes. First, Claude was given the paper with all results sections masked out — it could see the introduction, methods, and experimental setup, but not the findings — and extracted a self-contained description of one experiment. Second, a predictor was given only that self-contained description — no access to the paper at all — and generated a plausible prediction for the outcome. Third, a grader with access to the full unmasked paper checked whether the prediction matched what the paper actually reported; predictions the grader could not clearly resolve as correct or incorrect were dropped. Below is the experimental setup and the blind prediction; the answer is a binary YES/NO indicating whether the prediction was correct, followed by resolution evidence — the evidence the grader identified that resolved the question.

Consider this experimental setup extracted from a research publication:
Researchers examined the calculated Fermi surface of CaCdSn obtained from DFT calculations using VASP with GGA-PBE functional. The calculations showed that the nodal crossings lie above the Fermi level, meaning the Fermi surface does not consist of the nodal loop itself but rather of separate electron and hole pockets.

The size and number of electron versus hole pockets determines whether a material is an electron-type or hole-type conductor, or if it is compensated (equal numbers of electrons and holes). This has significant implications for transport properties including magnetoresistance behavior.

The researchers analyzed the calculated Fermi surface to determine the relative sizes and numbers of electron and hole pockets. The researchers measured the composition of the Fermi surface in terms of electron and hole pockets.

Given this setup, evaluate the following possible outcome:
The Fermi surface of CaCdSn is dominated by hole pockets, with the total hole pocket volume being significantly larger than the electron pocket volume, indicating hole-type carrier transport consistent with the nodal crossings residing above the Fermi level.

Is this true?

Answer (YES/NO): YES